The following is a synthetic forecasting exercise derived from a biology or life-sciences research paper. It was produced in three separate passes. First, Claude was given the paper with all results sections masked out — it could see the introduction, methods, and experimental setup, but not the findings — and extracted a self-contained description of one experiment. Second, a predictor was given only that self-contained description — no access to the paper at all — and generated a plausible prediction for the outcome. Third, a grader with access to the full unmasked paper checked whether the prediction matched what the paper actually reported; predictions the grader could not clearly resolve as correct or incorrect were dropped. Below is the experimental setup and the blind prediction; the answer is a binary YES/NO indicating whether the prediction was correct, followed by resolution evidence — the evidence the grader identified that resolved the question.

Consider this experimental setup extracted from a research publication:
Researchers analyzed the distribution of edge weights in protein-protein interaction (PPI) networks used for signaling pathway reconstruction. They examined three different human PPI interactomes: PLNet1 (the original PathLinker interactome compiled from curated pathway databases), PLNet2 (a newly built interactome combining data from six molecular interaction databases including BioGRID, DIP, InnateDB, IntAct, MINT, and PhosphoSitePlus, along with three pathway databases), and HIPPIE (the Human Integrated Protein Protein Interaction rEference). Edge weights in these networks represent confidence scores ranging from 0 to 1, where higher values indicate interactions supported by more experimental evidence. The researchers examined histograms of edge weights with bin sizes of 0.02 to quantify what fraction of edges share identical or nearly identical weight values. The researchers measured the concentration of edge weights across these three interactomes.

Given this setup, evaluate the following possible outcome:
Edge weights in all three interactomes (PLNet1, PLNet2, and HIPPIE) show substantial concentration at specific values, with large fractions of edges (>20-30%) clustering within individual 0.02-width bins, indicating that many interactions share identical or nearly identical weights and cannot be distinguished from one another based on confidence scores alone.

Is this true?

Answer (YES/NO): YES